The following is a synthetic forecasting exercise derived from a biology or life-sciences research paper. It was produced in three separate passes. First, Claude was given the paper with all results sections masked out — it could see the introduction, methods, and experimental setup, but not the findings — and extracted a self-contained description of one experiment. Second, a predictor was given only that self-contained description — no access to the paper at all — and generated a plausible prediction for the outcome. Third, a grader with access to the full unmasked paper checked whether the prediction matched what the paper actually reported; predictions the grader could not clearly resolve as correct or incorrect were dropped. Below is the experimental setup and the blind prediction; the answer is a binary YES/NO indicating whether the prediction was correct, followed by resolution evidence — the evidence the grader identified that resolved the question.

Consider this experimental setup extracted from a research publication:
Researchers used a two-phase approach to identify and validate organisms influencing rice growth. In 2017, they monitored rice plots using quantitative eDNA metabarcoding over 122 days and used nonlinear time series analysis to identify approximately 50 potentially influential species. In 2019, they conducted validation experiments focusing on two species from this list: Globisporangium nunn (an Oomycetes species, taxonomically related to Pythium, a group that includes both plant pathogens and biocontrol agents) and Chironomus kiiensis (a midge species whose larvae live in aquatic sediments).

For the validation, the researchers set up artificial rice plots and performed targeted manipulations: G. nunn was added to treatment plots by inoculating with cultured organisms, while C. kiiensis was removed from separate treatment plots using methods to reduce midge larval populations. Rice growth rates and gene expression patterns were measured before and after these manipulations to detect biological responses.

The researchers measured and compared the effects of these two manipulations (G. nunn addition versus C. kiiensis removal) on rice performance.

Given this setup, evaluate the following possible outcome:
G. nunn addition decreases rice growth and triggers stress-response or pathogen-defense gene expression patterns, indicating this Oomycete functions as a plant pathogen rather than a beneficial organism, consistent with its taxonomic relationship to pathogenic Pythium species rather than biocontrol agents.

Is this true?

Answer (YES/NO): NO